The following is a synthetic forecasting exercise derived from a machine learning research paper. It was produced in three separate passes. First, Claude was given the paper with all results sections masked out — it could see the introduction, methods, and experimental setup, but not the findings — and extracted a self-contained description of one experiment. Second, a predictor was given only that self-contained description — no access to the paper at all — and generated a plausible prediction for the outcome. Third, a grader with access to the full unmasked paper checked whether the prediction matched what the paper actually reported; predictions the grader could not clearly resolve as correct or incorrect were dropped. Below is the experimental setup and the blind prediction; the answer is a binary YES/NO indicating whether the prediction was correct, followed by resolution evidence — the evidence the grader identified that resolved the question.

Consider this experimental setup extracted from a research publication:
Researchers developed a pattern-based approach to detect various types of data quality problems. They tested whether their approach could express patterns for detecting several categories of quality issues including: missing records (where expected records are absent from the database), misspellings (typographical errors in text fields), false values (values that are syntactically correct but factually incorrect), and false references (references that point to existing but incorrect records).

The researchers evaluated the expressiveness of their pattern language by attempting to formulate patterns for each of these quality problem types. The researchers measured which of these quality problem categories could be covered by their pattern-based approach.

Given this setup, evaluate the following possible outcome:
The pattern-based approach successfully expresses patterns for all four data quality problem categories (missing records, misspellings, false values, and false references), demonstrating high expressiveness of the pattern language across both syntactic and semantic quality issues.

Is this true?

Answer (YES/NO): NO